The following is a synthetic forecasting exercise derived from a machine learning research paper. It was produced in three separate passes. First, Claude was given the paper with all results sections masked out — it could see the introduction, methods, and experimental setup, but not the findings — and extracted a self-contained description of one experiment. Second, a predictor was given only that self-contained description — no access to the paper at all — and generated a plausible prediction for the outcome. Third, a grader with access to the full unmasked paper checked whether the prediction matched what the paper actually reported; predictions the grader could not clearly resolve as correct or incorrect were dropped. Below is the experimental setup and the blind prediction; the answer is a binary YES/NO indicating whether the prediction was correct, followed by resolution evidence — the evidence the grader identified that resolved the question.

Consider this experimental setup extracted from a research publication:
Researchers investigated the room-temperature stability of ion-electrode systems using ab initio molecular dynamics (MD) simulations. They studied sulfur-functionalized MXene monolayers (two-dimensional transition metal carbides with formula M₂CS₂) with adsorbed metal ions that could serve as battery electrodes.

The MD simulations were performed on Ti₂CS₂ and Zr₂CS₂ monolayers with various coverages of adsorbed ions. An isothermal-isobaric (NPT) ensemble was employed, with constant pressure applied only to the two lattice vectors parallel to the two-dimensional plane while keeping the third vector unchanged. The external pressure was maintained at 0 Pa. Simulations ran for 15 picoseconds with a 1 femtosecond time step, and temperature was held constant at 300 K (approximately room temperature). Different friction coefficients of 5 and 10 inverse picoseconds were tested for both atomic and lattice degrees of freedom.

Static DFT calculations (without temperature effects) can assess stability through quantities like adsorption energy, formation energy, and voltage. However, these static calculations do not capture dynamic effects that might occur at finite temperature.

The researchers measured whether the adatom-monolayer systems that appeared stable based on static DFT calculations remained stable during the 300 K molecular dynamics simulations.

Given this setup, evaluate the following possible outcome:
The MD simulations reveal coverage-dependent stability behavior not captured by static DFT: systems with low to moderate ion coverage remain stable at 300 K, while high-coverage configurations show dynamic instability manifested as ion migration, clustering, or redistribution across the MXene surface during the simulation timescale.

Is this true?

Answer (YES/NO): NO